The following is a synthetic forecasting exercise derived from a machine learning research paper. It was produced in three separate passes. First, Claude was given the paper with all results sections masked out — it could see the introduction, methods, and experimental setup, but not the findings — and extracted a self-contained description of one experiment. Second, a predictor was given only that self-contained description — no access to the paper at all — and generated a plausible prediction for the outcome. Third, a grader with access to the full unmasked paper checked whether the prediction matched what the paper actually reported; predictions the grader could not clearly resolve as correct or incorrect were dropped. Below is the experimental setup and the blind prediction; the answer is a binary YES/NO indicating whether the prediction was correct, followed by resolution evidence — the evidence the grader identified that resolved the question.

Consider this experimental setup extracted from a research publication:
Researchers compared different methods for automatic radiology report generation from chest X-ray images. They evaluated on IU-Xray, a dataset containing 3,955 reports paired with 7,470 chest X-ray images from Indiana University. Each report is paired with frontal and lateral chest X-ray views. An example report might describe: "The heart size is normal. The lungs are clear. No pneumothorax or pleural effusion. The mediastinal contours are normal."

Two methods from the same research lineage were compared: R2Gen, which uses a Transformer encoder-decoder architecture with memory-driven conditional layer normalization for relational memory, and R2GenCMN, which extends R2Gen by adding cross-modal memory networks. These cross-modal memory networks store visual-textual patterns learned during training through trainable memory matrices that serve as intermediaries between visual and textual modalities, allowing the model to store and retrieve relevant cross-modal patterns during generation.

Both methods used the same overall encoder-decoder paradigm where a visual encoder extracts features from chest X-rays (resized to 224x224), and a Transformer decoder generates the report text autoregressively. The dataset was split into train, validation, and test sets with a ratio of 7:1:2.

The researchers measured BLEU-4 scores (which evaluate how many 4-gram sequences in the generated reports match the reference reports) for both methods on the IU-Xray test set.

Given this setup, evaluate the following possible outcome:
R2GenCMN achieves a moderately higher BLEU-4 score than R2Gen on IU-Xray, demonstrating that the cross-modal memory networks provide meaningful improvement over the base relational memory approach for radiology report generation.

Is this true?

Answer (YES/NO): YES